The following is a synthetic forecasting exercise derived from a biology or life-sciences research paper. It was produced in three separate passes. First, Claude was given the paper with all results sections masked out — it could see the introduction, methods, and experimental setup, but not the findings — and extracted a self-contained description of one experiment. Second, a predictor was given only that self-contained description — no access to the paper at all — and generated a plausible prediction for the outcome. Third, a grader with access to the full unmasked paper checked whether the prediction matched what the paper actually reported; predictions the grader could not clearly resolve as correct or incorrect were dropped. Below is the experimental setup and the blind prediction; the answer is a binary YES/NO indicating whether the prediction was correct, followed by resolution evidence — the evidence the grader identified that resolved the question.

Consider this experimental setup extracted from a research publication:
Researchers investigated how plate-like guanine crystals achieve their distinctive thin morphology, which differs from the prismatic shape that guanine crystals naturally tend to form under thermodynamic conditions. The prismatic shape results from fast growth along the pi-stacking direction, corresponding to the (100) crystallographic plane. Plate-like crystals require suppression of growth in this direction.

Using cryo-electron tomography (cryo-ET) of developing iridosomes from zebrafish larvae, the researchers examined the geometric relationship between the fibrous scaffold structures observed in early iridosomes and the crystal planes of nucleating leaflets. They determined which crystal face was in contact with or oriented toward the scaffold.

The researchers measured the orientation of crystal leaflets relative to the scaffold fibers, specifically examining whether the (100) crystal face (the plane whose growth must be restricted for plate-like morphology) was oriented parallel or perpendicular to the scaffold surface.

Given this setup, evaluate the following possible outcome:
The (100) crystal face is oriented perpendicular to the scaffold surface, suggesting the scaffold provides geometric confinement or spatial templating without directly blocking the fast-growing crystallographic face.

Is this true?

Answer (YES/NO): NO